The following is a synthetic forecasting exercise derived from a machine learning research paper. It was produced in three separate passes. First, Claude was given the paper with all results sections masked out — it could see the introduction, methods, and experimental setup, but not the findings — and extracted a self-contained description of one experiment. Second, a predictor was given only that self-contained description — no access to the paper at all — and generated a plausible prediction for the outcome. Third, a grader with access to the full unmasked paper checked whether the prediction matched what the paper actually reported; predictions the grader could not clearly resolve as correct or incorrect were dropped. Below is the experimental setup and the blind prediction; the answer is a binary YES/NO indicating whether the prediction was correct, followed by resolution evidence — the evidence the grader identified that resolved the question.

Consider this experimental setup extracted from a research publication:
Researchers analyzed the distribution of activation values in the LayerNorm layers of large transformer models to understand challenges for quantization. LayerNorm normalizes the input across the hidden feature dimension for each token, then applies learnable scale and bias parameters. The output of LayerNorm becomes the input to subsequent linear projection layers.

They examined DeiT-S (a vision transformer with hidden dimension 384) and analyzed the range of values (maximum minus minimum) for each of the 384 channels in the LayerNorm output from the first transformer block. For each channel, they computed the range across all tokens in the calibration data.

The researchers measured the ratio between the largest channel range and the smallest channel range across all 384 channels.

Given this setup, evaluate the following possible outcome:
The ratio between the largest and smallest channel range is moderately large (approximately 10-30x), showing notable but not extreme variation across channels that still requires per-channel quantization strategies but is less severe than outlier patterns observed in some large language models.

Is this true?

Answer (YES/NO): NO